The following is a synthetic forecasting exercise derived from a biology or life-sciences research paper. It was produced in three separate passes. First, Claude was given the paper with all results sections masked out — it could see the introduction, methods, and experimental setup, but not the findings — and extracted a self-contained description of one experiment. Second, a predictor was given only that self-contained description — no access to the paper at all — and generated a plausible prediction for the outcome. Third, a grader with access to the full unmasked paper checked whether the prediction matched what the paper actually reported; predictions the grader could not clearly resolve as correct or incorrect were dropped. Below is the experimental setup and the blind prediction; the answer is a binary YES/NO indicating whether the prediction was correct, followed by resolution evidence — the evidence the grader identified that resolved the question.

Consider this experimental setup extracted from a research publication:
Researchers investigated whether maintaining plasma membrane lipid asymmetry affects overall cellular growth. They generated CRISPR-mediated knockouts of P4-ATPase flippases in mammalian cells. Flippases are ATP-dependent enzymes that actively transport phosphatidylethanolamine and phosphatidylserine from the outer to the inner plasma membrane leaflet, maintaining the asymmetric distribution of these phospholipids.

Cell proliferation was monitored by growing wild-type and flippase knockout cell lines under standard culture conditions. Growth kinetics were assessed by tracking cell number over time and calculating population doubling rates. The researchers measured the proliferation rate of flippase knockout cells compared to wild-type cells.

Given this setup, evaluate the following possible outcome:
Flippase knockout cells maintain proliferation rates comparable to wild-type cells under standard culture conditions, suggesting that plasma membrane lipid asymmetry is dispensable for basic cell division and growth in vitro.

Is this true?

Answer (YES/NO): NO